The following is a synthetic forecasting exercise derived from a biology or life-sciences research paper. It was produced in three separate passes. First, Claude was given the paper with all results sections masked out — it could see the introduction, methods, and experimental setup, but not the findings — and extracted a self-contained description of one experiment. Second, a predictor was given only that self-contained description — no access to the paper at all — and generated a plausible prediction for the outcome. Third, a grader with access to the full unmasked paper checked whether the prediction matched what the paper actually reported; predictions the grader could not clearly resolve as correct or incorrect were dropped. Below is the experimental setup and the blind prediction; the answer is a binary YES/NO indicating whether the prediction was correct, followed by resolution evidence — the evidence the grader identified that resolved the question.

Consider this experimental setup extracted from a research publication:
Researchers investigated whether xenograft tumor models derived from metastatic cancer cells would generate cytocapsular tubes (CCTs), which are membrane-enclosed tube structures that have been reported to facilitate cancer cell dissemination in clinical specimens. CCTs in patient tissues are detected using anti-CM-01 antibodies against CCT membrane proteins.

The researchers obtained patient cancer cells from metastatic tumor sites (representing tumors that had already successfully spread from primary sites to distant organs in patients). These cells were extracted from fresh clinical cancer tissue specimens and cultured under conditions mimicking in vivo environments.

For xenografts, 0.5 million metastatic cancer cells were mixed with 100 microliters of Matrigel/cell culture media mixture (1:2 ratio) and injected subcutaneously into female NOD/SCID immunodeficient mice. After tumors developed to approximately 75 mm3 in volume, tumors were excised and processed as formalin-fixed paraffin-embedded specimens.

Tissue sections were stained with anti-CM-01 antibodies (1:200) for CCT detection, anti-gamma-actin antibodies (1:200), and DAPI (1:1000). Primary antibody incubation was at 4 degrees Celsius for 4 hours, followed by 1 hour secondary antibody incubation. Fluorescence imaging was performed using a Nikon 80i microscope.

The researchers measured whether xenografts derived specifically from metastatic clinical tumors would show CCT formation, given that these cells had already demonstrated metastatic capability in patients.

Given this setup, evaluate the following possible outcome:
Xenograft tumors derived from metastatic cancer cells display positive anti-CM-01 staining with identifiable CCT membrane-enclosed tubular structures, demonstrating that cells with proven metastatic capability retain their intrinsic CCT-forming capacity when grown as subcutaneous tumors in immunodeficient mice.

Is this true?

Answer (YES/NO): NO